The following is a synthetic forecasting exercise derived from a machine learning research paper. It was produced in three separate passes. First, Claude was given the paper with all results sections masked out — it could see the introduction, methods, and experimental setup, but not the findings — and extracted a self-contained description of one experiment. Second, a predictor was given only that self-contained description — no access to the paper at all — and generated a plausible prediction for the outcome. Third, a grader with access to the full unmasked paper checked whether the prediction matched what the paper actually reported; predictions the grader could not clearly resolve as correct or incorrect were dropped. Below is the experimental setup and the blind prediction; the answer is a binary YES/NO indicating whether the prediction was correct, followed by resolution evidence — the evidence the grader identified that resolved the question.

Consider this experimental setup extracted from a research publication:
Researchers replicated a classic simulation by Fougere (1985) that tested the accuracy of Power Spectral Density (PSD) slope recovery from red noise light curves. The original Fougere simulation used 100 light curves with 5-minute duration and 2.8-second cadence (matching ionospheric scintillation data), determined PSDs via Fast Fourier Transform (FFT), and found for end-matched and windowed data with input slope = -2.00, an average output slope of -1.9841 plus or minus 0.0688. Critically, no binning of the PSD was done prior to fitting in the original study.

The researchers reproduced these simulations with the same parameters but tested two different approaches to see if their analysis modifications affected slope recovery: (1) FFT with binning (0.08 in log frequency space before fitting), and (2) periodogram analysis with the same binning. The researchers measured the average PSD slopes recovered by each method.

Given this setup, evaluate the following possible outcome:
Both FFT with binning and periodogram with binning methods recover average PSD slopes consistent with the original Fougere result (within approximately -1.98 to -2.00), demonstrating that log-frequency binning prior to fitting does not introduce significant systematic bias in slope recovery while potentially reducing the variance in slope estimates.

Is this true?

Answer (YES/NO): NO